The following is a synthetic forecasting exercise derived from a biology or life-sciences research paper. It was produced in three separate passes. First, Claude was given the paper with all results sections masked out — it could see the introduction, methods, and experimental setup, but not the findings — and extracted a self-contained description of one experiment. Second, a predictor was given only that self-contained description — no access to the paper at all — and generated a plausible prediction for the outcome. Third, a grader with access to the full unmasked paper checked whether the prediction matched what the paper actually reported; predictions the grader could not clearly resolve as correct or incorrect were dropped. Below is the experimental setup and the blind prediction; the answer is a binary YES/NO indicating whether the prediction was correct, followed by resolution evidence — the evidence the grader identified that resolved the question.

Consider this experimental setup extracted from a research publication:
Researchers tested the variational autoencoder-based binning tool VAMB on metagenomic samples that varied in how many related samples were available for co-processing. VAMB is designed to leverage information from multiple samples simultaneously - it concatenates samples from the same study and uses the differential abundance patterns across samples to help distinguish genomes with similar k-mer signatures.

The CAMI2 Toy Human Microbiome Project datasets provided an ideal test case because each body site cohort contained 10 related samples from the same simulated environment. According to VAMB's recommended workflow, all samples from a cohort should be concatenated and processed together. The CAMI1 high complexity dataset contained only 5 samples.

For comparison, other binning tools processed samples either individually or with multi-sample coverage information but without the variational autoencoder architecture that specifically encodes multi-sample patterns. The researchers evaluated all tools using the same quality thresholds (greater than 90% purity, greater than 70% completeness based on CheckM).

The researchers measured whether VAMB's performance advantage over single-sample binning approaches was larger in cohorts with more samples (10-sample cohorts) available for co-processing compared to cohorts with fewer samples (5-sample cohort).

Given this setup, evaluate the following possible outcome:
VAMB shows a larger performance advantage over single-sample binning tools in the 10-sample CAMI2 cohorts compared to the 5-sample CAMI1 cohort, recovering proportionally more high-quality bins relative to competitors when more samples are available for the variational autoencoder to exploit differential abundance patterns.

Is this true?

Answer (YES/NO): NO